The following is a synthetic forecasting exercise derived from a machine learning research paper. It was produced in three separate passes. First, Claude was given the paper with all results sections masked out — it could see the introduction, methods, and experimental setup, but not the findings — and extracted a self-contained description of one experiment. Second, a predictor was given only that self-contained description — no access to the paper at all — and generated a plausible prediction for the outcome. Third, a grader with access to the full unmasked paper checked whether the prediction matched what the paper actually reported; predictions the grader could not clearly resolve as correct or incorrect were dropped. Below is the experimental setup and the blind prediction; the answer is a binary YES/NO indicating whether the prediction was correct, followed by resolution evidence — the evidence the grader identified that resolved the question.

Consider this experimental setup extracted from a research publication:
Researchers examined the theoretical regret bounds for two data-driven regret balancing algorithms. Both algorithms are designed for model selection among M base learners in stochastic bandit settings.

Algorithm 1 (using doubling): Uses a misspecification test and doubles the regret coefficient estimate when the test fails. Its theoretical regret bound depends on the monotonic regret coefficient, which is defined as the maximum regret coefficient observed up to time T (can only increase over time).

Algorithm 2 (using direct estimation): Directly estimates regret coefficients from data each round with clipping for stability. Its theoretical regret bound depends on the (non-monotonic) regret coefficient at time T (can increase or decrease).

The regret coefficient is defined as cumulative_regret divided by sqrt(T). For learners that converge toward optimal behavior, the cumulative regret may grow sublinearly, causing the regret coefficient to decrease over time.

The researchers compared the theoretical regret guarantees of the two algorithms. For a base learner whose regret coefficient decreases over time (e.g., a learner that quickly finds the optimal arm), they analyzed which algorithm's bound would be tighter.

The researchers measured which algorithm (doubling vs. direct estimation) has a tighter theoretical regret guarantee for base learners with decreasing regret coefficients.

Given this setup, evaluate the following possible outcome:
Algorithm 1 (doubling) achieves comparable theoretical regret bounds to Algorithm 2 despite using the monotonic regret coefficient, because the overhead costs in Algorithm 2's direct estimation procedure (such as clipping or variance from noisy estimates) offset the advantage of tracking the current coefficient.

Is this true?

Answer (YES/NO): NO